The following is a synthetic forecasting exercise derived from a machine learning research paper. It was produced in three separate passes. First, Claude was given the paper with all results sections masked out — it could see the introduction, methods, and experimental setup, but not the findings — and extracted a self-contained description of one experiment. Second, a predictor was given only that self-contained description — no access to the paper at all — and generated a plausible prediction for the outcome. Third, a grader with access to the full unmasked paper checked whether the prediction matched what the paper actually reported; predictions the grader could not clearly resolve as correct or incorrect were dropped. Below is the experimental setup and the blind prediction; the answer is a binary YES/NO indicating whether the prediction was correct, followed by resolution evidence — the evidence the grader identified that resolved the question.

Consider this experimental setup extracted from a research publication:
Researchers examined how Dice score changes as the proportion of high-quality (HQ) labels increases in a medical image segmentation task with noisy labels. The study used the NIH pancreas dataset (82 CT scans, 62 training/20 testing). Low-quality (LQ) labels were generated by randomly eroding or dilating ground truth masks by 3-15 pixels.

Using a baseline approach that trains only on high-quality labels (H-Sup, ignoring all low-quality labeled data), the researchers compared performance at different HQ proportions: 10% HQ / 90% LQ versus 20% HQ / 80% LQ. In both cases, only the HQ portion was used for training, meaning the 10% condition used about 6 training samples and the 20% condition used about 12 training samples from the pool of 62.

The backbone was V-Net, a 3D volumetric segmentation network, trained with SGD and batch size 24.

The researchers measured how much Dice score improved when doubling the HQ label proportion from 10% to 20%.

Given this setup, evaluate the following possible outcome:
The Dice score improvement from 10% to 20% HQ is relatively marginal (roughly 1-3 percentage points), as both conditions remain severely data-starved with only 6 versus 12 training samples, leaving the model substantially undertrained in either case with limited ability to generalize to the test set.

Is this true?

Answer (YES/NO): YES